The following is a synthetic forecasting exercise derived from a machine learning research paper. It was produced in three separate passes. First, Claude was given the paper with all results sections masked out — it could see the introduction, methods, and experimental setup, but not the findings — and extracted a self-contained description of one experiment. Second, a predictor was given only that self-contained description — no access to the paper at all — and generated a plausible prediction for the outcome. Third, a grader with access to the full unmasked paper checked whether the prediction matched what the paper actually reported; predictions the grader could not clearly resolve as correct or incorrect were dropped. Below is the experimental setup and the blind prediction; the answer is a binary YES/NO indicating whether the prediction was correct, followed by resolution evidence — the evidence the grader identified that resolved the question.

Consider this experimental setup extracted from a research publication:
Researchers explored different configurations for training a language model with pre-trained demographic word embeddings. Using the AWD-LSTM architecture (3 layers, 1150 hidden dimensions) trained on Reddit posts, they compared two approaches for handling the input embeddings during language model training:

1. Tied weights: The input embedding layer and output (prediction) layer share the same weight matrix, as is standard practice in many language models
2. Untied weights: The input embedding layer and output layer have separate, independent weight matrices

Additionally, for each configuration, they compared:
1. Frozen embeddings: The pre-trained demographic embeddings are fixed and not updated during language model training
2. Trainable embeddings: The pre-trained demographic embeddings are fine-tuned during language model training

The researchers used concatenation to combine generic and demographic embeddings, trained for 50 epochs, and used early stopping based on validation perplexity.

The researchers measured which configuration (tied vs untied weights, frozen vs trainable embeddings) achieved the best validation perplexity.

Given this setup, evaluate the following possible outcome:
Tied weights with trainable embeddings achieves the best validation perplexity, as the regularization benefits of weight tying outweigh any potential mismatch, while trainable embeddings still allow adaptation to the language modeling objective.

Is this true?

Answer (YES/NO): NO